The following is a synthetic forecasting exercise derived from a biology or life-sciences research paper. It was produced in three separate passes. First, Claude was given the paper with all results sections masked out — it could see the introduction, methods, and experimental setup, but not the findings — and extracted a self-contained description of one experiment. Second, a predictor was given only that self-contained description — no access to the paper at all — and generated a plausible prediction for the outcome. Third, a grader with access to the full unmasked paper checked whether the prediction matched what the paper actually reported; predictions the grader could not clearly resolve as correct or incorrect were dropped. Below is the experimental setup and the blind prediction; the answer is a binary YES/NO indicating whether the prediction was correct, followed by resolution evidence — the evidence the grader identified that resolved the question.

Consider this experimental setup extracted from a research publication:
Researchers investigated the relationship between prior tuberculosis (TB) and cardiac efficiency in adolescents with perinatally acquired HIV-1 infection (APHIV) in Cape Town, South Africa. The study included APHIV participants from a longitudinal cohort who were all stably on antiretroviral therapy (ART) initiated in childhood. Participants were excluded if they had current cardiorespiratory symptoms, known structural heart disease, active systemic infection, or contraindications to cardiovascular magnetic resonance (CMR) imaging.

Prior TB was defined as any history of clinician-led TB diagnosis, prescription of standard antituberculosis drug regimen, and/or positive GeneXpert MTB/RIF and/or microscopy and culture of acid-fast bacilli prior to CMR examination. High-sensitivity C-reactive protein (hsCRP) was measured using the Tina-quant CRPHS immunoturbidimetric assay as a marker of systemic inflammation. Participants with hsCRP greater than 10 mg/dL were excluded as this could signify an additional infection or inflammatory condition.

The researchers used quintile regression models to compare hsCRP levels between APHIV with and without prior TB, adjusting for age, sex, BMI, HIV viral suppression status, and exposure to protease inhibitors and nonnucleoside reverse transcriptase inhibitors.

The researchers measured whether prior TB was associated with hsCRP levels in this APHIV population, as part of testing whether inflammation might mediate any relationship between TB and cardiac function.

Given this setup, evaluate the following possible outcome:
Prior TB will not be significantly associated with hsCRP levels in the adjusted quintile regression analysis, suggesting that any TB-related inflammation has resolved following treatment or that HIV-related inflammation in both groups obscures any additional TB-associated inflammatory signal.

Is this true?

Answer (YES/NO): YES